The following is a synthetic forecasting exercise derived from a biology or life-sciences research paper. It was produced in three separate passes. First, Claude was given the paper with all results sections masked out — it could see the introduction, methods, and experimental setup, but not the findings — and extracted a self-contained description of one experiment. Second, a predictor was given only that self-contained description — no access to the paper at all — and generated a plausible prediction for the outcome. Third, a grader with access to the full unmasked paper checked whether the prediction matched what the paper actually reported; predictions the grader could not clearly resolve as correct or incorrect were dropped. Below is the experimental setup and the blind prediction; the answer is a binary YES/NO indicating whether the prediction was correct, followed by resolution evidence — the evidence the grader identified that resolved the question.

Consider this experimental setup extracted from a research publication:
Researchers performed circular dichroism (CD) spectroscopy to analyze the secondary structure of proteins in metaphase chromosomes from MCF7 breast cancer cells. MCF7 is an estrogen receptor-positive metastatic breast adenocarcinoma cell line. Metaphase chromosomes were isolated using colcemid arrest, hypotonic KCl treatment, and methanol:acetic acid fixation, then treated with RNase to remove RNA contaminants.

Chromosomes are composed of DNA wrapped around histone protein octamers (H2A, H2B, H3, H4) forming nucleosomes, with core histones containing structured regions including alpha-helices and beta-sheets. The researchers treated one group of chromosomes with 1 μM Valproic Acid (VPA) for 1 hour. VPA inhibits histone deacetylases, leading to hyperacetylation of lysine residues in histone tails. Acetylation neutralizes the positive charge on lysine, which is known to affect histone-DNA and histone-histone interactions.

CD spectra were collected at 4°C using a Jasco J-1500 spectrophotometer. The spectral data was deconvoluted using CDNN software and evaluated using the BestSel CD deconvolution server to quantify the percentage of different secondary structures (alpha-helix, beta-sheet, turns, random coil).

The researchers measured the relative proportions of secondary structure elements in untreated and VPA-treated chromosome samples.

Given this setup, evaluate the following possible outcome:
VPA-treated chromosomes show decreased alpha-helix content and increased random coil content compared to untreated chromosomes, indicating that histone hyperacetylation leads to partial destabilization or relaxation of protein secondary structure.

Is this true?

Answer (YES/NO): NO